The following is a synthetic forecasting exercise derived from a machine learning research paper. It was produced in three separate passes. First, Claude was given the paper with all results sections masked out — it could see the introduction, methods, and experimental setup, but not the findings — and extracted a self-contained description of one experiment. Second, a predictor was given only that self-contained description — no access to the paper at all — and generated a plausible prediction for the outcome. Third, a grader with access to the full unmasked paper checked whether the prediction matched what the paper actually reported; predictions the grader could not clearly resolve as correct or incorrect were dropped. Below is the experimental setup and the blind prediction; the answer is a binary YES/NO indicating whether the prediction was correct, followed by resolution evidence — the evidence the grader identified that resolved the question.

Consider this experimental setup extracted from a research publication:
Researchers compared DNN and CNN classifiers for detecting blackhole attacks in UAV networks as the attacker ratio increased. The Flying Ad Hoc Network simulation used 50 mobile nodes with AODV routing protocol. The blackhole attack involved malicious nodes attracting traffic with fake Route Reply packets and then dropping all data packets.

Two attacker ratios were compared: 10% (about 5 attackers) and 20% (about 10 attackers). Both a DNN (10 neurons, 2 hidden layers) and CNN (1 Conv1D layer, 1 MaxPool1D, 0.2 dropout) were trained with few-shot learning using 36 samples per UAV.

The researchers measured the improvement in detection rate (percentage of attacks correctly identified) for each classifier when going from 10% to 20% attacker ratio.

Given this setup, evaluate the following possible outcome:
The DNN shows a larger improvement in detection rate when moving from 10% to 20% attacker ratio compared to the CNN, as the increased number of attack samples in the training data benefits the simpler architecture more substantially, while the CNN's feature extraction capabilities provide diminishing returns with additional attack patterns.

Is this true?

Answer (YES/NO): NO